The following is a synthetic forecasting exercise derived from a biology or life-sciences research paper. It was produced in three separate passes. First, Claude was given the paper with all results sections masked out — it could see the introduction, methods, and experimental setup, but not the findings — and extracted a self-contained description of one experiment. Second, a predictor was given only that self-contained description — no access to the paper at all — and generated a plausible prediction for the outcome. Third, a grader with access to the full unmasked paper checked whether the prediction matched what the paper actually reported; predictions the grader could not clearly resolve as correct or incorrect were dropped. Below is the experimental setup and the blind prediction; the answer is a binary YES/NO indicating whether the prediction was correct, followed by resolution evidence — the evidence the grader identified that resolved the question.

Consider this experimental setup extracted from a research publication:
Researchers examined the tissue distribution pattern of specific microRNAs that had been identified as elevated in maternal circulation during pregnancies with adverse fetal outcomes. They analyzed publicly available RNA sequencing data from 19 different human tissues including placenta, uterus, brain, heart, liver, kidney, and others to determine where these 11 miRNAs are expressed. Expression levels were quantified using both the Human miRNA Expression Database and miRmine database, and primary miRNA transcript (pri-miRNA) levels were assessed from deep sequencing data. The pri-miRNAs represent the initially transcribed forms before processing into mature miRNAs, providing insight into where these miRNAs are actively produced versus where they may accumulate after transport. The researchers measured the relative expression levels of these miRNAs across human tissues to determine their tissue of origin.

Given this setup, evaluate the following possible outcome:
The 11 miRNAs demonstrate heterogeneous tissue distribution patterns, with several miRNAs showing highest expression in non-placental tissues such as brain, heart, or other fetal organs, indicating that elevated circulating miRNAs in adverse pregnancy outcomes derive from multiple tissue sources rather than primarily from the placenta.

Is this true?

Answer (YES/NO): NO